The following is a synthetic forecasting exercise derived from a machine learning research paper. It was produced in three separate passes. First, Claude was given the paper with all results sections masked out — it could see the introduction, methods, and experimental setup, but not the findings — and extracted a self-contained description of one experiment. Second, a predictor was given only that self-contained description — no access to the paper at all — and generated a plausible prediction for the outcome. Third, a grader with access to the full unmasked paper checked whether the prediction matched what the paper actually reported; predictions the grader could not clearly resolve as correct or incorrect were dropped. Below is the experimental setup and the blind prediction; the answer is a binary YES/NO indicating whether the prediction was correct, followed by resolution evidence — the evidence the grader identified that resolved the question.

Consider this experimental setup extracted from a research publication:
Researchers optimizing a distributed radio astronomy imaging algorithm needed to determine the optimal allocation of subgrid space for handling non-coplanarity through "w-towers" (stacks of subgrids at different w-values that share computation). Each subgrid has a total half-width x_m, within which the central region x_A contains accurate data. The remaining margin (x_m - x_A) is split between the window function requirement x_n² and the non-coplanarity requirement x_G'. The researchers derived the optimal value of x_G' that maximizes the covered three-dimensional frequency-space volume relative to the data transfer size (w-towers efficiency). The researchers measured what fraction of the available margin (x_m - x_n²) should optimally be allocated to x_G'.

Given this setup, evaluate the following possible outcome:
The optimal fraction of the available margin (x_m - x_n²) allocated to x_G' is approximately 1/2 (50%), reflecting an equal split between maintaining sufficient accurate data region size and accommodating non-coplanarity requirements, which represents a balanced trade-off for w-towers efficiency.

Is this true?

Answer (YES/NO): NO